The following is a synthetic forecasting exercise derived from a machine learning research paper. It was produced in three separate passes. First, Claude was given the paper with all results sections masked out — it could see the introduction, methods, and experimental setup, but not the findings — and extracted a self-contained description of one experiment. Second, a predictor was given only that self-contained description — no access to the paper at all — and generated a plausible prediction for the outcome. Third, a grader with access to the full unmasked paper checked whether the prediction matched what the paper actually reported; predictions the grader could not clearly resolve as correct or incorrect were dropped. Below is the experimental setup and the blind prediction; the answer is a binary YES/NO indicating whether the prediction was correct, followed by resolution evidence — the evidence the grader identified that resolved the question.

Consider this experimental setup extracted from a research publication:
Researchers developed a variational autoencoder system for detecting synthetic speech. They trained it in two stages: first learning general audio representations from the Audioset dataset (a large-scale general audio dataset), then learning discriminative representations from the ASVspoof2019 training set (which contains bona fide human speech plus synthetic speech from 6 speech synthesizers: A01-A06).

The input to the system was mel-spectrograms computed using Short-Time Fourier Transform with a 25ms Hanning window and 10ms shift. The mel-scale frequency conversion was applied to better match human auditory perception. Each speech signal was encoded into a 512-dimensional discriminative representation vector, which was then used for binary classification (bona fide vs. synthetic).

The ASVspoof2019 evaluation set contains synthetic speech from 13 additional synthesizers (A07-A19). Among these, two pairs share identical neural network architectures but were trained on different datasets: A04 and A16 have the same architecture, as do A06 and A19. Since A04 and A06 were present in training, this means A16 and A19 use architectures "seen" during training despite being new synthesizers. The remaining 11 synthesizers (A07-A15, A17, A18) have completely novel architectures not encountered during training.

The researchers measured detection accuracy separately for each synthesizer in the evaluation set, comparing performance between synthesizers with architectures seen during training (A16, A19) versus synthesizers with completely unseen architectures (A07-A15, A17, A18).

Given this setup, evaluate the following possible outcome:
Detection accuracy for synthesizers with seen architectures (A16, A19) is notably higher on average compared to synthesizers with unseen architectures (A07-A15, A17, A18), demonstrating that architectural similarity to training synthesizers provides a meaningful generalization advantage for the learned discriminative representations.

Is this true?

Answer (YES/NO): NO